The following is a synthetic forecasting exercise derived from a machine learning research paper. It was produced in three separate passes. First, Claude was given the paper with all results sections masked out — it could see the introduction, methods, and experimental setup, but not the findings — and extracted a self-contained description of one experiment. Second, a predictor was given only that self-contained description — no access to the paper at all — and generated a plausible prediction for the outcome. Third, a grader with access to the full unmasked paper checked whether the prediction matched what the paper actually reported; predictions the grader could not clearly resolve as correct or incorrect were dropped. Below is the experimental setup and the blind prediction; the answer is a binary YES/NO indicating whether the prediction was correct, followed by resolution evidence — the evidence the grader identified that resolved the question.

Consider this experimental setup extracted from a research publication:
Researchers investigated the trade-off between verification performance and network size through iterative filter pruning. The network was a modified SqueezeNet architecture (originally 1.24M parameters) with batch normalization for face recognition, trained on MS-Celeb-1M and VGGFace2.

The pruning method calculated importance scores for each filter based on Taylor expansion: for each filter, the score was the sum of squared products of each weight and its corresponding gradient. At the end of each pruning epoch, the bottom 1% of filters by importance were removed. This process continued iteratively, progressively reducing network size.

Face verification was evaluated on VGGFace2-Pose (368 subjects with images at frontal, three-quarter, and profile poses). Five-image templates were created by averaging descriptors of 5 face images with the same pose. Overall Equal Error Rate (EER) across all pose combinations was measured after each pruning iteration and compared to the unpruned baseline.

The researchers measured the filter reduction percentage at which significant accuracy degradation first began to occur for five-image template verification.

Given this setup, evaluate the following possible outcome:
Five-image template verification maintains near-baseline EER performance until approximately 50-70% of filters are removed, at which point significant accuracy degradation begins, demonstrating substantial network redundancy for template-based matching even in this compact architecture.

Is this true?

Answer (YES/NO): NO